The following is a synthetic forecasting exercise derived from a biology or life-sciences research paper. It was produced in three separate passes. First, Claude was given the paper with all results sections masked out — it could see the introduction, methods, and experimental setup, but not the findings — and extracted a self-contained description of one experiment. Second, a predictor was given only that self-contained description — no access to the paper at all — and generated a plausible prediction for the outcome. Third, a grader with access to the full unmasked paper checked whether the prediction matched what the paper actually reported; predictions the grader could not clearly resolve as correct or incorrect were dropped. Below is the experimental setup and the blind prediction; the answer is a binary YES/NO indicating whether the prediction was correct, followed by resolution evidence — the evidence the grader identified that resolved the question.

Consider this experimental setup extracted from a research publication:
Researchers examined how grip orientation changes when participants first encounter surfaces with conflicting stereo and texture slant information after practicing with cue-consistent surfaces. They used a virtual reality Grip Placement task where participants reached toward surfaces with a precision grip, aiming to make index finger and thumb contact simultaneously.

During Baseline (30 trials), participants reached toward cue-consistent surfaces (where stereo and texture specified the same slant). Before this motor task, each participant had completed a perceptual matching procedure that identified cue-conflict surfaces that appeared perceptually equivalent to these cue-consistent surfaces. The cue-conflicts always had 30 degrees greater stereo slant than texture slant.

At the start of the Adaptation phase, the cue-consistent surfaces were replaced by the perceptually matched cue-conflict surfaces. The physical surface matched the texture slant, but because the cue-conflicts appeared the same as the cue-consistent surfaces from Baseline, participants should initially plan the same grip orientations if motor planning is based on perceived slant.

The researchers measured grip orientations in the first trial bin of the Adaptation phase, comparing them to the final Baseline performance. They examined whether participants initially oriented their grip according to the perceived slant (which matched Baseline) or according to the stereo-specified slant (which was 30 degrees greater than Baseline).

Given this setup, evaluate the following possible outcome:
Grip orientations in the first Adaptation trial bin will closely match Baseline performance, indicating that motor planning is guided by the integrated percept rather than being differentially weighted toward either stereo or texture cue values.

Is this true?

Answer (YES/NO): YES